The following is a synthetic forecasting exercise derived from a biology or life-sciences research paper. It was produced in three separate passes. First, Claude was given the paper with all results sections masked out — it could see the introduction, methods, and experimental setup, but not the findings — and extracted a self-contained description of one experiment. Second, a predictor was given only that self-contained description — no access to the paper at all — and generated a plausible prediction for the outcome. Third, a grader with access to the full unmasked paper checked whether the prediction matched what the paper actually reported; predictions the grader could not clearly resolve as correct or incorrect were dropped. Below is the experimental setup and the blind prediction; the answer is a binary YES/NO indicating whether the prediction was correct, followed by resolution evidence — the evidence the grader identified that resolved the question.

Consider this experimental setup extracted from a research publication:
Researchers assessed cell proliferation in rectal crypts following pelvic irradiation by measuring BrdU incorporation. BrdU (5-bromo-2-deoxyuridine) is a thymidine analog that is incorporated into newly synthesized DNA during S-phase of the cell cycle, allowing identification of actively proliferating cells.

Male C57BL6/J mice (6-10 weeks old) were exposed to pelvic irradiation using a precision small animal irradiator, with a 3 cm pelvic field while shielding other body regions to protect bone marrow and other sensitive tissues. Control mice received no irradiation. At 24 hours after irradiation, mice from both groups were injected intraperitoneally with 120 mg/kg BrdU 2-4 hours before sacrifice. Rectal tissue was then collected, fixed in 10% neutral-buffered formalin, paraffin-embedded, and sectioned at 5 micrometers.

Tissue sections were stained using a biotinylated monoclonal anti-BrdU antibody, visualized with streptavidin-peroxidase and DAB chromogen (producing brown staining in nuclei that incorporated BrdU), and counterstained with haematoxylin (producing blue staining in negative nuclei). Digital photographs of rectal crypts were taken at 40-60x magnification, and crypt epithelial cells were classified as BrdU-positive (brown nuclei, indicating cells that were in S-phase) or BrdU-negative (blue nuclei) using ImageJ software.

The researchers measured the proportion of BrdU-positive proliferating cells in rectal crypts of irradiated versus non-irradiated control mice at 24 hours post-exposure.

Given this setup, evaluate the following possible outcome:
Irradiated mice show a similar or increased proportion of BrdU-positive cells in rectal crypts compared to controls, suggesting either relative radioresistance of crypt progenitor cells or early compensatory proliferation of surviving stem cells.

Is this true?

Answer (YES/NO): NO